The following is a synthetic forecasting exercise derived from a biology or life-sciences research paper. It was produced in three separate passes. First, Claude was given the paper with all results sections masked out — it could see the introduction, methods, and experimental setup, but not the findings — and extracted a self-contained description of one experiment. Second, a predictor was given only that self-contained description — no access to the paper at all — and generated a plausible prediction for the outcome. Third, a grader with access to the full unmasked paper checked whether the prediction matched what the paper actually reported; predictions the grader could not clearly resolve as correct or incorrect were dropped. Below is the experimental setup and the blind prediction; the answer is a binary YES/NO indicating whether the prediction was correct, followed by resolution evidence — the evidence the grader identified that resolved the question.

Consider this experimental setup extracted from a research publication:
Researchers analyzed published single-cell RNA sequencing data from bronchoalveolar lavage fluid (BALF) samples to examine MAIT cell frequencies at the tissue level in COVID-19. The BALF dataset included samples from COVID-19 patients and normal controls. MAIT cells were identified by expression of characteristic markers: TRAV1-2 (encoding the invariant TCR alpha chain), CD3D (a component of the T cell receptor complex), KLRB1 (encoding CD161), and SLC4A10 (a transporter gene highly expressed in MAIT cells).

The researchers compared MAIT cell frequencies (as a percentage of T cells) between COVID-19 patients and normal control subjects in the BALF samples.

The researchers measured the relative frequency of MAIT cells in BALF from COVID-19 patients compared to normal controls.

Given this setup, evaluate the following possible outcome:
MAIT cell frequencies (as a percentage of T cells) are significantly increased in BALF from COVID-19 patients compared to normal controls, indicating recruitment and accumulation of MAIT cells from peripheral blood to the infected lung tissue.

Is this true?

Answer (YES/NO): YES